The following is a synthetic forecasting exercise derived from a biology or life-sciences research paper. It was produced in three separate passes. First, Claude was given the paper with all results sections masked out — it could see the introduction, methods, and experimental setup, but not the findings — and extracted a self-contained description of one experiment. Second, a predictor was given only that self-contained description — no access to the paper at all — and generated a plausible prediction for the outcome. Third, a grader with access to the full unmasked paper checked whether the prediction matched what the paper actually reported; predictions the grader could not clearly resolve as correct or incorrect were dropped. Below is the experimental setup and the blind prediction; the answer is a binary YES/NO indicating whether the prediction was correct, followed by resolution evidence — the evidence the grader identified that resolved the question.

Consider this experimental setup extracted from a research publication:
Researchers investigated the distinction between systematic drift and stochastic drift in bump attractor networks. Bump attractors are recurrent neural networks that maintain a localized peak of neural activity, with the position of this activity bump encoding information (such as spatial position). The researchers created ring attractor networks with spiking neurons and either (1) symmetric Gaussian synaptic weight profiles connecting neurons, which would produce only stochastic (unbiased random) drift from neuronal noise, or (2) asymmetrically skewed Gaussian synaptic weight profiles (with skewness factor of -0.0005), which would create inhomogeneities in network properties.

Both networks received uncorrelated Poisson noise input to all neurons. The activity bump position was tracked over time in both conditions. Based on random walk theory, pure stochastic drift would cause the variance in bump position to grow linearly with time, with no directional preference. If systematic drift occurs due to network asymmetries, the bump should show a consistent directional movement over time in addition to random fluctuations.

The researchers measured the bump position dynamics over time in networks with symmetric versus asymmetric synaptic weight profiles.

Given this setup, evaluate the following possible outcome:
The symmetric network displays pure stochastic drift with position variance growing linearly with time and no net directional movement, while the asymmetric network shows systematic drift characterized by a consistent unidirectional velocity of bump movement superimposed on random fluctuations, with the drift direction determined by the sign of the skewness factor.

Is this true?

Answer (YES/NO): YES